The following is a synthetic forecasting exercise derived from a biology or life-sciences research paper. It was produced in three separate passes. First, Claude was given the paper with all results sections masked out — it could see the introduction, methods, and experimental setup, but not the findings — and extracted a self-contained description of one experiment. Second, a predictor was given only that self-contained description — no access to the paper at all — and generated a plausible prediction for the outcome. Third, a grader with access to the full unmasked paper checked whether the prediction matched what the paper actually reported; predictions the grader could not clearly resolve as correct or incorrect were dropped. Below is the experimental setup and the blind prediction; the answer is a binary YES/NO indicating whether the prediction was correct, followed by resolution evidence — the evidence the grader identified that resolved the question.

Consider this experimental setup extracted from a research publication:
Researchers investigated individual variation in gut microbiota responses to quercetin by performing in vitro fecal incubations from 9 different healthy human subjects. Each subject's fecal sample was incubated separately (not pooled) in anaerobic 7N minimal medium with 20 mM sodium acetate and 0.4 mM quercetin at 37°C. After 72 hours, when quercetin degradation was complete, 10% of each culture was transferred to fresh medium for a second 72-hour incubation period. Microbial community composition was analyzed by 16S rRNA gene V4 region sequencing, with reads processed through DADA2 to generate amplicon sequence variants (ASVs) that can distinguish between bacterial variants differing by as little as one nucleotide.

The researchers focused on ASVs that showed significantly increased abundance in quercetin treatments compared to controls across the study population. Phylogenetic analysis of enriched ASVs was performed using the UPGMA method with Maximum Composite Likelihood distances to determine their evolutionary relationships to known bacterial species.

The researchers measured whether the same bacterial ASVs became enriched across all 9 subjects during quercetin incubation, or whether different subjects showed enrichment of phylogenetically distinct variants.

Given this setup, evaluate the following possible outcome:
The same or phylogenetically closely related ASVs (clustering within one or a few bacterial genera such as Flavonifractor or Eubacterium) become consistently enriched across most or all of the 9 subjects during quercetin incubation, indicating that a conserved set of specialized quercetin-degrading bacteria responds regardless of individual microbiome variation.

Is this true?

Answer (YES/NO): YES